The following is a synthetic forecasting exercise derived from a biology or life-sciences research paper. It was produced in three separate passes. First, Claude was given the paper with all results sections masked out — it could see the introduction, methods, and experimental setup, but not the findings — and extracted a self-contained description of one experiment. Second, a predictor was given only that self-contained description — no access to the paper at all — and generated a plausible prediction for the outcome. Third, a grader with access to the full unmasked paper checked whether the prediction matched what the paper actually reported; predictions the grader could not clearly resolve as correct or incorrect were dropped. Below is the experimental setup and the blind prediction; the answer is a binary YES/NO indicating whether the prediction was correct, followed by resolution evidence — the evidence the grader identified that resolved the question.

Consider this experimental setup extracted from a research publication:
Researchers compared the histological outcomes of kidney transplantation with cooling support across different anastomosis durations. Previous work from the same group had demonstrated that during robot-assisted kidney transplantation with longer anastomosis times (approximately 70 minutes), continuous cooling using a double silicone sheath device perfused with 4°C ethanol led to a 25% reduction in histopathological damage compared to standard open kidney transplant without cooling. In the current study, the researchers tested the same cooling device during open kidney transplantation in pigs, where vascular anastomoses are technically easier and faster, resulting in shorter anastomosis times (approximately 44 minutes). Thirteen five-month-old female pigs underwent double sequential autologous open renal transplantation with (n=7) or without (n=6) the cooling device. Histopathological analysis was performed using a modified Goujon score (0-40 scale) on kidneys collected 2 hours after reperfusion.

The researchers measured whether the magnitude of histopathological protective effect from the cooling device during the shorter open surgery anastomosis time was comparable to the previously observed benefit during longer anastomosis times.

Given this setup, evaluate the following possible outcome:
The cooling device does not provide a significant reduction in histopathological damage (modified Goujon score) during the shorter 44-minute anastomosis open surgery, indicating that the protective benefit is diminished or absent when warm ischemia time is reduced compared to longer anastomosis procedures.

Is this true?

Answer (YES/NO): YES